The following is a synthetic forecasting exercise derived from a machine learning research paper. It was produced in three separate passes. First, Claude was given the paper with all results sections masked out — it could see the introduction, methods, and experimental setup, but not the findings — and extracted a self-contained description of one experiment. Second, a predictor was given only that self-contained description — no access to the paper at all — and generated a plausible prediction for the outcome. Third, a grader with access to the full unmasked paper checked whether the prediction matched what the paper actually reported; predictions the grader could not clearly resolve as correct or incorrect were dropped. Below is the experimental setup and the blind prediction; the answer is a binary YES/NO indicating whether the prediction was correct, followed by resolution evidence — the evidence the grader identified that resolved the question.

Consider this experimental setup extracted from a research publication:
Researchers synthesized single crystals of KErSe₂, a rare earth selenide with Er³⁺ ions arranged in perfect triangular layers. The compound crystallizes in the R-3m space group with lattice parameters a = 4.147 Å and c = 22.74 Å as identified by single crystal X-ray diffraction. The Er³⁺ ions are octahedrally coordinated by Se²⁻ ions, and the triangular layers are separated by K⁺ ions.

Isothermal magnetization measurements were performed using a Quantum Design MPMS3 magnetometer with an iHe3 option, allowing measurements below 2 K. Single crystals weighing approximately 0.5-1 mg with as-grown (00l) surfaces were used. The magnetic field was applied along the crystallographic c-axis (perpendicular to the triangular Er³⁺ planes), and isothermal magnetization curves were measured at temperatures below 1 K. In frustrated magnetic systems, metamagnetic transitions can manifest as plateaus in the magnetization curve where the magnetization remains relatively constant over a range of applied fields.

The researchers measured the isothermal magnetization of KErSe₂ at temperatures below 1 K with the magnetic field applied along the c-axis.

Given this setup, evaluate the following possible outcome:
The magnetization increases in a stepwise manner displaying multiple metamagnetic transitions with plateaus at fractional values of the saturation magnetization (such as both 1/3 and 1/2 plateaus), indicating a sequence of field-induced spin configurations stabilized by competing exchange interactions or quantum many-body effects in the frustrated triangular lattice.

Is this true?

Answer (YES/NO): NO